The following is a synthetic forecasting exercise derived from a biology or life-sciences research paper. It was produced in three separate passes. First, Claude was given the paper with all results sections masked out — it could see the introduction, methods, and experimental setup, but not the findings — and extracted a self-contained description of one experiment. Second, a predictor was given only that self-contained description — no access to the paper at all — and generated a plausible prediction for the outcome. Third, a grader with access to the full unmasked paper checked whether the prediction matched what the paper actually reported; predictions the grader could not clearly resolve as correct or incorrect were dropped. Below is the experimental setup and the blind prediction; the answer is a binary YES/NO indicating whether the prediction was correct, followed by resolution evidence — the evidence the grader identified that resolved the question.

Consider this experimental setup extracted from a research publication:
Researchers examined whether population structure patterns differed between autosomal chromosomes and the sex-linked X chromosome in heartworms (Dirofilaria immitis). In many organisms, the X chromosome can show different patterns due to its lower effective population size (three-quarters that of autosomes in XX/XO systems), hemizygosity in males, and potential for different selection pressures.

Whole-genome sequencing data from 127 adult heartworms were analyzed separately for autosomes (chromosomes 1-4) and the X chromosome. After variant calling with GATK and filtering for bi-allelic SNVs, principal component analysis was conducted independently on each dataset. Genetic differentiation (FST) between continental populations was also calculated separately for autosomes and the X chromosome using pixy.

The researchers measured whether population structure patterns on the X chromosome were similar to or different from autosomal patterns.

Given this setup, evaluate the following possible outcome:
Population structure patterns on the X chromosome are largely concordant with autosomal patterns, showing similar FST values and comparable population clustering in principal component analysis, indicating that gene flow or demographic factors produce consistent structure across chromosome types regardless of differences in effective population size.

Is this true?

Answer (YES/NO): YES